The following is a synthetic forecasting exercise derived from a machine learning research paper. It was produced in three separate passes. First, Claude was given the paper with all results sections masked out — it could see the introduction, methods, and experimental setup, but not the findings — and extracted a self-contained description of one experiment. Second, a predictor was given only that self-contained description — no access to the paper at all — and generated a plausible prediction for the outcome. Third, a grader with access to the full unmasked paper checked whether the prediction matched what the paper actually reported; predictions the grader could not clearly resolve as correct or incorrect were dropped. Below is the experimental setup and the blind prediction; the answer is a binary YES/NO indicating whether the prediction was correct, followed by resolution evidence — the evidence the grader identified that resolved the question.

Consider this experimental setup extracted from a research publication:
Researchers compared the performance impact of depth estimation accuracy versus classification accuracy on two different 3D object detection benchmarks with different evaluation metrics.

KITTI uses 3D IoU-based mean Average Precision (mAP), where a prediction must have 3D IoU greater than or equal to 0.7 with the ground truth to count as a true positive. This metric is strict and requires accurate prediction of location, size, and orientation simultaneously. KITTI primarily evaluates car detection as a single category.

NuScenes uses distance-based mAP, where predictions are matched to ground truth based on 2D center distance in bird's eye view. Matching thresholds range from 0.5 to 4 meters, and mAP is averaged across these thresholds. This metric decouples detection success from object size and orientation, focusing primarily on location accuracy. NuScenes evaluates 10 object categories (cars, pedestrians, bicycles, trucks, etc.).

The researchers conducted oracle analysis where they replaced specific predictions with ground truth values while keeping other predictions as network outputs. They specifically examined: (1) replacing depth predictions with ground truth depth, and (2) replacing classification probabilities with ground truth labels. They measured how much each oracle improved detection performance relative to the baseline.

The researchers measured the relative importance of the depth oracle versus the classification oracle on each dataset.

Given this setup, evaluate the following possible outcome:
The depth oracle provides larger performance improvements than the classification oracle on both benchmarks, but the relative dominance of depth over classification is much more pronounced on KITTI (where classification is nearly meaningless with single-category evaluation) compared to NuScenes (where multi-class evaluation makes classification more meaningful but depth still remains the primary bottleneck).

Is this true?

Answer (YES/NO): YES